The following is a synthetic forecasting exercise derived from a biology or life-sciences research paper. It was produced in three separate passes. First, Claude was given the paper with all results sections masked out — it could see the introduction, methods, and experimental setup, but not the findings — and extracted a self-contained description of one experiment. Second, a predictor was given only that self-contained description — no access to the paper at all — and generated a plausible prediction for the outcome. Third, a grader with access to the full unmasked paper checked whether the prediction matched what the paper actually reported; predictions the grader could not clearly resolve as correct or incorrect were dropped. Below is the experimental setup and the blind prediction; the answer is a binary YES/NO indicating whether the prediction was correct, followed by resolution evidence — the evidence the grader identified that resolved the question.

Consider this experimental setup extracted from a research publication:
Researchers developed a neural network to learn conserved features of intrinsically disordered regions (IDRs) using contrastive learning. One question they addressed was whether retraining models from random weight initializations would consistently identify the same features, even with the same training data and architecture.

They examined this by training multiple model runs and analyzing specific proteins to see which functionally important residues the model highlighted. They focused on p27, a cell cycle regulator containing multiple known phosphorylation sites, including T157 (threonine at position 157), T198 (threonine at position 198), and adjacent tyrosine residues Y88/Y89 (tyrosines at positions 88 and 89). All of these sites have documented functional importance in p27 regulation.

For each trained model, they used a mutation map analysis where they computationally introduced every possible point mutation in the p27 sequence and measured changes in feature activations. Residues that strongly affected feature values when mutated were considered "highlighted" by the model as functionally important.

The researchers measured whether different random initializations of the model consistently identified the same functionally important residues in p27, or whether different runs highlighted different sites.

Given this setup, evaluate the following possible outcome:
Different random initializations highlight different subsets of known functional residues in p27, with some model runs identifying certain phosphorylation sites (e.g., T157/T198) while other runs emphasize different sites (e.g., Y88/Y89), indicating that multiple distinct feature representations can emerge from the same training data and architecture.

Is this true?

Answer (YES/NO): YES